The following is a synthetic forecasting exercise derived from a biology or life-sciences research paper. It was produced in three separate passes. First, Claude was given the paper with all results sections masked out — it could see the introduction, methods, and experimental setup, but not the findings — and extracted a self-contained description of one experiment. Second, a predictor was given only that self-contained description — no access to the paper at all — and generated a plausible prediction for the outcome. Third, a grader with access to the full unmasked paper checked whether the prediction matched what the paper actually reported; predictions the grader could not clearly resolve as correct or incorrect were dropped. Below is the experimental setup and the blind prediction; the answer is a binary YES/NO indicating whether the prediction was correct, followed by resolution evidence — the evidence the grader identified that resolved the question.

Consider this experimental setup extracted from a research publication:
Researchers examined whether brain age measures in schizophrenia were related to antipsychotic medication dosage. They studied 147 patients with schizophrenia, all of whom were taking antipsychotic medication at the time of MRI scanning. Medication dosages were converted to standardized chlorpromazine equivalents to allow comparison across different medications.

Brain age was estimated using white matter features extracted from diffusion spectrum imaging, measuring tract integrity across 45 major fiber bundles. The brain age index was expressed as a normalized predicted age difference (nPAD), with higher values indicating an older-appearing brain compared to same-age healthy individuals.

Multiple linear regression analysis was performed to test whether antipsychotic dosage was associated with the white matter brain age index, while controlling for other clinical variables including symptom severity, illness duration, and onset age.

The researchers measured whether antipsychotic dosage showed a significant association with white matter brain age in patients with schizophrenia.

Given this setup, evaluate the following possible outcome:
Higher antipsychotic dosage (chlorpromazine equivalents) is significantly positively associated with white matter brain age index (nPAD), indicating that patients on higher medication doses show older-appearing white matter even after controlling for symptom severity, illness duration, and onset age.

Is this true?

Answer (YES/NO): NO